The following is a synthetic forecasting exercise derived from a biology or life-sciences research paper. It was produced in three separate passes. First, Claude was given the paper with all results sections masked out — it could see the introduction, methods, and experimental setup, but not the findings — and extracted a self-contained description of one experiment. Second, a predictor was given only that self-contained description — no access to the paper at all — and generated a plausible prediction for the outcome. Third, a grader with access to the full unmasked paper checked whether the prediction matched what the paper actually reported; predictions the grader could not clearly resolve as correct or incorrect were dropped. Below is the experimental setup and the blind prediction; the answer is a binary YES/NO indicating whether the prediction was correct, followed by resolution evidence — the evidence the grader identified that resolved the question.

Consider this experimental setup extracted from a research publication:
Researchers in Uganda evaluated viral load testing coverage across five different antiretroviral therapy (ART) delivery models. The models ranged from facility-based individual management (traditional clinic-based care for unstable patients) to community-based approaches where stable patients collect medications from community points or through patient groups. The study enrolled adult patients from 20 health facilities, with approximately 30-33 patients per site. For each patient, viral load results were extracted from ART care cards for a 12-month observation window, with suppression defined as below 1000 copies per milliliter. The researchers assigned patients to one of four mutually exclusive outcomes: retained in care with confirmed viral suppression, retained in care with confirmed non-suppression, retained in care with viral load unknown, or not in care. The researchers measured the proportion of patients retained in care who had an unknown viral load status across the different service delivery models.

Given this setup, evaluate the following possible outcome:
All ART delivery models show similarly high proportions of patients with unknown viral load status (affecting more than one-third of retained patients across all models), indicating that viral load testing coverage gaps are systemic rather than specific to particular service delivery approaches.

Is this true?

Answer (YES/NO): NO